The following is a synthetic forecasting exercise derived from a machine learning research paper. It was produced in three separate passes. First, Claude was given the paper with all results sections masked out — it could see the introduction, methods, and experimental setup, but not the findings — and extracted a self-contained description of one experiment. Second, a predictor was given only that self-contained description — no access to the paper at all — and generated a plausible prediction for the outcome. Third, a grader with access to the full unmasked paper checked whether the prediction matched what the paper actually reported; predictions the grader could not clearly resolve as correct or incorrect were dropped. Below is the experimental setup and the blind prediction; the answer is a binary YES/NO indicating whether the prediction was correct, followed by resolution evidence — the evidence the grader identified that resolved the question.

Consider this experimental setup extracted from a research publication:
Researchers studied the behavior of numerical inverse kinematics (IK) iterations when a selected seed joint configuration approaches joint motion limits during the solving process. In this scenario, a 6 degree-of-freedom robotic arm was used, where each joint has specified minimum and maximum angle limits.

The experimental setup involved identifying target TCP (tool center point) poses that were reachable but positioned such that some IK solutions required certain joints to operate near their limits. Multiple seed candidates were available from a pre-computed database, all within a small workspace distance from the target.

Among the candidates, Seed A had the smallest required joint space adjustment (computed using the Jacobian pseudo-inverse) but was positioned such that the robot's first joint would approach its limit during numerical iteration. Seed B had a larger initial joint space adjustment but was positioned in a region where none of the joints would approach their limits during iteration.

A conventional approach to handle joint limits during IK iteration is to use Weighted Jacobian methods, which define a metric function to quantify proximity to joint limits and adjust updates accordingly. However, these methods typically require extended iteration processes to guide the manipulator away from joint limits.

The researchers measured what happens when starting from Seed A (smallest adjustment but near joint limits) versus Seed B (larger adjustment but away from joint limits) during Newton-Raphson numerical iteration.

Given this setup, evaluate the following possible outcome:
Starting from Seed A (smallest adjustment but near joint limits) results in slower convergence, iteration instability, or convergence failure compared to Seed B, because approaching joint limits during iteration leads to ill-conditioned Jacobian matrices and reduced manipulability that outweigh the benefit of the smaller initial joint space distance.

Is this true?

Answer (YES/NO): YES